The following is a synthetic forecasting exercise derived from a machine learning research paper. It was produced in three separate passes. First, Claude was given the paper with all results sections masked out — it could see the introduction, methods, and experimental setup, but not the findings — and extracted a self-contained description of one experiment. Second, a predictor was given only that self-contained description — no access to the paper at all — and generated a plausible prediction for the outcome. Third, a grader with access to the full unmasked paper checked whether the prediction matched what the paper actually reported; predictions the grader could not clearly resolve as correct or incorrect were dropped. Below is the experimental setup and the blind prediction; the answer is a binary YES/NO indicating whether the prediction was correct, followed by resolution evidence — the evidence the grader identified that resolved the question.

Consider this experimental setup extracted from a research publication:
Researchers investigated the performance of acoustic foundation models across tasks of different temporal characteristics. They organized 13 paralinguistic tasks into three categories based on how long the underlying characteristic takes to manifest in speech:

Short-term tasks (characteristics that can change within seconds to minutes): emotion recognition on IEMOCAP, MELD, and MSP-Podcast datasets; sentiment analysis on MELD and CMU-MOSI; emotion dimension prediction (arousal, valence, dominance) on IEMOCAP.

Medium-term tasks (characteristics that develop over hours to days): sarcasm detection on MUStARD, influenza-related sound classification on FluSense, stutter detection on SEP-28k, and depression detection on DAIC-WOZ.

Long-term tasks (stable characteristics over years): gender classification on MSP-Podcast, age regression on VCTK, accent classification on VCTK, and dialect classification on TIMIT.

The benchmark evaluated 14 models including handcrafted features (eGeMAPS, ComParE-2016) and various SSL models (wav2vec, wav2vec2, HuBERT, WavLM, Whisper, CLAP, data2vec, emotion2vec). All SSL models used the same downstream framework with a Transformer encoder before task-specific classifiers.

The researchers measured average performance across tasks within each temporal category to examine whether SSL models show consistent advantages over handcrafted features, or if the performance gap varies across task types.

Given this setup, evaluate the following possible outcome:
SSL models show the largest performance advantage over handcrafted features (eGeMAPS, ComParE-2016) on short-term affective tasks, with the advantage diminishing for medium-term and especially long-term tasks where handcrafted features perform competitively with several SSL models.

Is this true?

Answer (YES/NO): NO